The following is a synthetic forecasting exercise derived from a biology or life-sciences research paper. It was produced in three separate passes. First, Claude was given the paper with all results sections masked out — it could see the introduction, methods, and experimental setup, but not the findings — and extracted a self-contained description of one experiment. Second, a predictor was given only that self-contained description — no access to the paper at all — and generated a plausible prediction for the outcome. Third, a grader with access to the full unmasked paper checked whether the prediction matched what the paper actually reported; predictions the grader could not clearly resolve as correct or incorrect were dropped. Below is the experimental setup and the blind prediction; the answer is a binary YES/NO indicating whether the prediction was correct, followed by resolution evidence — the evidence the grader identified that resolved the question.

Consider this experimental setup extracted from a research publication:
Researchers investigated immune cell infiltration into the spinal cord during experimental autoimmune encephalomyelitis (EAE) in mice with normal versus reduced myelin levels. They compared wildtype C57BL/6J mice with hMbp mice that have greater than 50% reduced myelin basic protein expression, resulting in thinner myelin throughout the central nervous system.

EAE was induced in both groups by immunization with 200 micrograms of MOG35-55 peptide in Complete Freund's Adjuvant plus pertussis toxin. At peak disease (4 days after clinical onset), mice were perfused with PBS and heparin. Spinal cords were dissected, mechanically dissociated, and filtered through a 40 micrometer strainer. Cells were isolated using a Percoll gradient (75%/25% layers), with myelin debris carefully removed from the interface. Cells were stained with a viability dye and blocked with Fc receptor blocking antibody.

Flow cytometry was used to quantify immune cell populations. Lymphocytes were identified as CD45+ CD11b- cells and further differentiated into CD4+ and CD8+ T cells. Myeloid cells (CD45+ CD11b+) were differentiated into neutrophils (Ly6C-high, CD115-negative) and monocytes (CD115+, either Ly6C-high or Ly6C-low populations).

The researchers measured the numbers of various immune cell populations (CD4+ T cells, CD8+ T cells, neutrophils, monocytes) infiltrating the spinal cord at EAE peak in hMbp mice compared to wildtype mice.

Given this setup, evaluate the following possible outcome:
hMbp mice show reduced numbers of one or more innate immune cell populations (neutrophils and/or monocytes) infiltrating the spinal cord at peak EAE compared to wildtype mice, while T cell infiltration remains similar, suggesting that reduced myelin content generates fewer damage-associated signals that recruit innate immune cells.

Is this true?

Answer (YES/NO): NO